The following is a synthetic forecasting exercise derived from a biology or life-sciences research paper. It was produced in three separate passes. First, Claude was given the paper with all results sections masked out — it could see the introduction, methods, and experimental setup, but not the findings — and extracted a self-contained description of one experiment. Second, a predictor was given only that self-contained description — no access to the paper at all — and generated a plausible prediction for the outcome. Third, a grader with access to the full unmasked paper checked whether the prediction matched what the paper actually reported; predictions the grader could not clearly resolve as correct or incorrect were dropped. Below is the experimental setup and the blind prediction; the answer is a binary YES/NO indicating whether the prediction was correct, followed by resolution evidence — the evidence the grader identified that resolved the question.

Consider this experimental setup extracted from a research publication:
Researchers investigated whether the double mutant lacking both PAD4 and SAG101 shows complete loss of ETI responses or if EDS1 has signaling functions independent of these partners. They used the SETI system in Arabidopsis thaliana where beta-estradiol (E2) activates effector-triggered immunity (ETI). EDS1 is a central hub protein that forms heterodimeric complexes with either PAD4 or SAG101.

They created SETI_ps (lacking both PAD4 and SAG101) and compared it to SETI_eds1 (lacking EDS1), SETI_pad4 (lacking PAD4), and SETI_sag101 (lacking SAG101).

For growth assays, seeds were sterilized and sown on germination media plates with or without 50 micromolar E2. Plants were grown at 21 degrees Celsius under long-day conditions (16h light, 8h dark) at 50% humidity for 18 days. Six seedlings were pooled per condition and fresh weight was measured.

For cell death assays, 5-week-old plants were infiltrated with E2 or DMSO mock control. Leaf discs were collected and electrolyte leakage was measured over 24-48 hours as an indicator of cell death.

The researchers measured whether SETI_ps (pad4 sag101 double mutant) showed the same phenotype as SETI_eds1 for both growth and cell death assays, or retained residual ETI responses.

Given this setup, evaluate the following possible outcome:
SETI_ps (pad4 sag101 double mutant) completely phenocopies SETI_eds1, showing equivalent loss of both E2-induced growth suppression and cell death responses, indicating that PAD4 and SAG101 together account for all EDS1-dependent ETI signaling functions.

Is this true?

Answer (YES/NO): YES